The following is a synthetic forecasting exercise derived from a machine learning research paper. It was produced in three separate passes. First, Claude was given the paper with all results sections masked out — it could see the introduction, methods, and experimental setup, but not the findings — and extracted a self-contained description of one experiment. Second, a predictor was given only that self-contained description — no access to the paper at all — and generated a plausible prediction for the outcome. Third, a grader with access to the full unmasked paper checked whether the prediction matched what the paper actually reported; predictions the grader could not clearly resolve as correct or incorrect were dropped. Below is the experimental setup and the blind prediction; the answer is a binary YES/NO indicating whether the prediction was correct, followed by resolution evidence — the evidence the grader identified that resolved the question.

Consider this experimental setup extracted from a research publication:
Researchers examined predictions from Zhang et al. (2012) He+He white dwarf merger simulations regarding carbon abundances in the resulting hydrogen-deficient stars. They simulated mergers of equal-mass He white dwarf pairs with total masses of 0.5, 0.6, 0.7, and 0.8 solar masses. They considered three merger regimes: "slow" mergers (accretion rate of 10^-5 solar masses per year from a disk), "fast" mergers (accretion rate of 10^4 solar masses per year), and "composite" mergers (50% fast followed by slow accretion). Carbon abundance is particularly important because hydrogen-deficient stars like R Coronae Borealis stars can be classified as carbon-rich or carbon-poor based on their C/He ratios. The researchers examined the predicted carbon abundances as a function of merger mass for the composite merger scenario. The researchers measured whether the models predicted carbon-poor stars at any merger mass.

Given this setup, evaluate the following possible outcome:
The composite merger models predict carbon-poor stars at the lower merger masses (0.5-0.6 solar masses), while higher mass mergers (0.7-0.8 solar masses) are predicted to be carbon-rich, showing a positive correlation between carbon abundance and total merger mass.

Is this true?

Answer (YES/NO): YES